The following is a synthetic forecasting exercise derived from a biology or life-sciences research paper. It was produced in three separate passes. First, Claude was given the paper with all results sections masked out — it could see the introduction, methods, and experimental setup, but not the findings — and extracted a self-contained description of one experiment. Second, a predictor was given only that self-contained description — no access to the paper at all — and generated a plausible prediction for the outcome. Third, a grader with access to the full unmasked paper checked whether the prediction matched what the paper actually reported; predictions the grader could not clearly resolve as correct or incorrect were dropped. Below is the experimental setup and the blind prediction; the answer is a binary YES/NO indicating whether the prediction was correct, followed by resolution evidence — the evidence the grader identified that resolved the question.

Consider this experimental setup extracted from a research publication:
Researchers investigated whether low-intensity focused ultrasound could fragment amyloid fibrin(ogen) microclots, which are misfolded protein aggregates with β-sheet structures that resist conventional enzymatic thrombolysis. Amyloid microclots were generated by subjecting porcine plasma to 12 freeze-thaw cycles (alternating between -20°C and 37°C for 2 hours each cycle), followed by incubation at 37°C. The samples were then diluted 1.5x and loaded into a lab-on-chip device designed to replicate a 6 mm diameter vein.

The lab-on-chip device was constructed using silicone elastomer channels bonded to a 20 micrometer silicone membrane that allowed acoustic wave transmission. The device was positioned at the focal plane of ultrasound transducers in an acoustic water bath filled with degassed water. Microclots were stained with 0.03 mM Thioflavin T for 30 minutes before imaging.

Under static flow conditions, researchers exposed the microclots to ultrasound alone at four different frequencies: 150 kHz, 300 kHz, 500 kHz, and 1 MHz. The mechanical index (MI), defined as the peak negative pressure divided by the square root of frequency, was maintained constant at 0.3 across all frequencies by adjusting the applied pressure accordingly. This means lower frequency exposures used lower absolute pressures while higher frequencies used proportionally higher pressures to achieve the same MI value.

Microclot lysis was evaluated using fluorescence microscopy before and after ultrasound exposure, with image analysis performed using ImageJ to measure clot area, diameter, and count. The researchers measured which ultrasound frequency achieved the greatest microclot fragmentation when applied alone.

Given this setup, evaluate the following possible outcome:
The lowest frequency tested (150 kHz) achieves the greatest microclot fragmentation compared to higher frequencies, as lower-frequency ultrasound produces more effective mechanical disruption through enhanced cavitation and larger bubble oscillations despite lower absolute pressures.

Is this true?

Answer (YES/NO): YES